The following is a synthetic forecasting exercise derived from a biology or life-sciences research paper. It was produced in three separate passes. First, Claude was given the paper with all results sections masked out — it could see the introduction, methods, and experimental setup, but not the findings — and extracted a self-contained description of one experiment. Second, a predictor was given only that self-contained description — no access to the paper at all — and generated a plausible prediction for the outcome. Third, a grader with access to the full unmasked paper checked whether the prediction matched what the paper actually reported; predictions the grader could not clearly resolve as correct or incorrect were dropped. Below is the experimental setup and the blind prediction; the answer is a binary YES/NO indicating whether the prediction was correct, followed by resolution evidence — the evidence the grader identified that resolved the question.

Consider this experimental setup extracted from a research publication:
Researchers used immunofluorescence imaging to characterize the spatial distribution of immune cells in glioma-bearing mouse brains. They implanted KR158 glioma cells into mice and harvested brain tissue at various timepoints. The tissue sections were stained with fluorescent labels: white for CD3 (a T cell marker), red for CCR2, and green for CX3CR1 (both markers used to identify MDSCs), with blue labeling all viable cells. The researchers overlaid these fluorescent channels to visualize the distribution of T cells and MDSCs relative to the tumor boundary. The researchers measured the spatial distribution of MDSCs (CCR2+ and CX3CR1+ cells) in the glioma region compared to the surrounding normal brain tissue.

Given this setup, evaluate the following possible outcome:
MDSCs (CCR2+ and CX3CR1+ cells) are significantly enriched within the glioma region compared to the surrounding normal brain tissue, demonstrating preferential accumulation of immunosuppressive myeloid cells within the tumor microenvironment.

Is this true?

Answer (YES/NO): YES